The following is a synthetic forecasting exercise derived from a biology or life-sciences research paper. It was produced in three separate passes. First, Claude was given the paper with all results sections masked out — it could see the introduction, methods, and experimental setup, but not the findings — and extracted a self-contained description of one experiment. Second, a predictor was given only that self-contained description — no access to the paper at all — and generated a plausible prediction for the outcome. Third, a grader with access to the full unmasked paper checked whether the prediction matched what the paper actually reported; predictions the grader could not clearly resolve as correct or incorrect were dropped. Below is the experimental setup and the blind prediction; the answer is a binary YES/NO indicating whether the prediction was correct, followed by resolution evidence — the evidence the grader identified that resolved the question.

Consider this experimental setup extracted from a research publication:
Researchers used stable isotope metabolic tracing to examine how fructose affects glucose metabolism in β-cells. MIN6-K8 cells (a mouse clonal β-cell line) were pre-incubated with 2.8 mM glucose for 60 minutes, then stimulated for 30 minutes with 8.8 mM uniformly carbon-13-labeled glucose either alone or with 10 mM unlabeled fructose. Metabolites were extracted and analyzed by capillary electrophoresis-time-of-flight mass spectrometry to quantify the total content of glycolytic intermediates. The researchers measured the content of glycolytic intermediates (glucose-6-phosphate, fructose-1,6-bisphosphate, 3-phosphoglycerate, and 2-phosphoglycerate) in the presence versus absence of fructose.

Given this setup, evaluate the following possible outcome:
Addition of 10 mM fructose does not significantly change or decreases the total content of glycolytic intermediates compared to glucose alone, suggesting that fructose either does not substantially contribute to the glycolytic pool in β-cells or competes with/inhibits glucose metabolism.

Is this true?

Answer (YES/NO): NO